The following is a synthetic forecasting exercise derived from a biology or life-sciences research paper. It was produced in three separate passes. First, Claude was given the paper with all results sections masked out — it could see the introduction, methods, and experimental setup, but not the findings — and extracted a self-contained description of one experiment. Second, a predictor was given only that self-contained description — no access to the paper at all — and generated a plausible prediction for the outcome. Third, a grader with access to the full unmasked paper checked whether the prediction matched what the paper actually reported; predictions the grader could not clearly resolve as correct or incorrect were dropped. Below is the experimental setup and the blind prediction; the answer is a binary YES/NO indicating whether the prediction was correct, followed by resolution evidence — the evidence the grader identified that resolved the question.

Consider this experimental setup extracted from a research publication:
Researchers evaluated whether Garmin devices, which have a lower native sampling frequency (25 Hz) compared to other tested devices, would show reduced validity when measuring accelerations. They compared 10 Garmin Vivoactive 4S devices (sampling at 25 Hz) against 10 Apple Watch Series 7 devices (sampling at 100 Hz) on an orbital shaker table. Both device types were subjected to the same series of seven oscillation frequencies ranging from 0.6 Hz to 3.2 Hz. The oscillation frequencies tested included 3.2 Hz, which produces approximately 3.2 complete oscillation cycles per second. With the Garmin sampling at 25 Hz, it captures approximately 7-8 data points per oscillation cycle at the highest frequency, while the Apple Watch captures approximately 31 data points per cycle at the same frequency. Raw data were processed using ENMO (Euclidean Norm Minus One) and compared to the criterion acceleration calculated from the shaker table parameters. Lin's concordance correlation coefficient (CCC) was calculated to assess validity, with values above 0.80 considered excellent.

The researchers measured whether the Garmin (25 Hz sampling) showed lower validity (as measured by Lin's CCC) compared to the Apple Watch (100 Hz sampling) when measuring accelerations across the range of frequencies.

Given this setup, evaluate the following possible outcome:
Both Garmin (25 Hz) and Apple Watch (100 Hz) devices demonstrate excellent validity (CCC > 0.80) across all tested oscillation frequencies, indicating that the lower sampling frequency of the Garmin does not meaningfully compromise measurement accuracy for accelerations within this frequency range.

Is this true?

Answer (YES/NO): NO